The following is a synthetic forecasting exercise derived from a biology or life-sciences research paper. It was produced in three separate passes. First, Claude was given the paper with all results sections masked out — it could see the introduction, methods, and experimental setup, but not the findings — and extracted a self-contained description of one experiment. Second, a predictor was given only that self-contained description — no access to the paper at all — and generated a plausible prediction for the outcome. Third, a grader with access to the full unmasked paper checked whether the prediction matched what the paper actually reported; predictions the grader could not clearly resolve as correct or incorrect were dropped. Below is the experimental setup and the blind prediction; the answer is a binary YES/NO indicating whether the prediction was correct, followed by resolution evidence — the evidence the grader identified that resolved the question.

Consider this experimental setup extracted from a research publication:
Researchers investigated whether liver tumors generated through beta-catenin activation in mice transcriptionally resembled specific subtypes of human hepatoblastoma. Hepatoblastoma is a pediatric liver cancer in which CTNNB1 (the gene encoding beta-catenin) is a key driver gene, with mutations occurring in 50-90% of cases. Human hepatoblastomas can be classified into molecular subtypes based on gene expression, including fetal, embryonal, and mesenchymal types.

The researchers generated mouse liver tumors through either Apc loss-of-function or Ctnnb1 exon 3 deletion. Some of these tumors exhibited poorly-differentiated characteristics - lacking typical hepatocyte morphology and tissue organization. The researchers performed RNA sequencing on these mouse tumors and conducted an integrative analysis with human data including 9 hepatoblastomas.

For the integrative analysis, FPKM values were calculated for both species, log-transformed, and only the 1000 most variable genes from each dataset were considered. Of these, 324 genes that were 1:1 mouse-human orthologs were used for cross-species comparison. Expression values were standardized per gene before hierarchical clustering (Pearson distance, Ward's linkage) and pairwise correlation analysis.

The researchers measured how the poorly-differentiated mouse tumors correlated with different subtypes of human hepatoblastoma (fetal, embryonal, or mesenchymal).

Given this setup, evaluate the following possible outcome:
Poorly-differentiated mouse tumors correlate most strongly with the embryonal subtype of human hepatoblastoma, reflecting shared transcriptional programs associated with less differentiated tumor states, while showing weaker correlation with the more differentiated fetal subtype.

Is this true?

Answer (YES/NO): NO